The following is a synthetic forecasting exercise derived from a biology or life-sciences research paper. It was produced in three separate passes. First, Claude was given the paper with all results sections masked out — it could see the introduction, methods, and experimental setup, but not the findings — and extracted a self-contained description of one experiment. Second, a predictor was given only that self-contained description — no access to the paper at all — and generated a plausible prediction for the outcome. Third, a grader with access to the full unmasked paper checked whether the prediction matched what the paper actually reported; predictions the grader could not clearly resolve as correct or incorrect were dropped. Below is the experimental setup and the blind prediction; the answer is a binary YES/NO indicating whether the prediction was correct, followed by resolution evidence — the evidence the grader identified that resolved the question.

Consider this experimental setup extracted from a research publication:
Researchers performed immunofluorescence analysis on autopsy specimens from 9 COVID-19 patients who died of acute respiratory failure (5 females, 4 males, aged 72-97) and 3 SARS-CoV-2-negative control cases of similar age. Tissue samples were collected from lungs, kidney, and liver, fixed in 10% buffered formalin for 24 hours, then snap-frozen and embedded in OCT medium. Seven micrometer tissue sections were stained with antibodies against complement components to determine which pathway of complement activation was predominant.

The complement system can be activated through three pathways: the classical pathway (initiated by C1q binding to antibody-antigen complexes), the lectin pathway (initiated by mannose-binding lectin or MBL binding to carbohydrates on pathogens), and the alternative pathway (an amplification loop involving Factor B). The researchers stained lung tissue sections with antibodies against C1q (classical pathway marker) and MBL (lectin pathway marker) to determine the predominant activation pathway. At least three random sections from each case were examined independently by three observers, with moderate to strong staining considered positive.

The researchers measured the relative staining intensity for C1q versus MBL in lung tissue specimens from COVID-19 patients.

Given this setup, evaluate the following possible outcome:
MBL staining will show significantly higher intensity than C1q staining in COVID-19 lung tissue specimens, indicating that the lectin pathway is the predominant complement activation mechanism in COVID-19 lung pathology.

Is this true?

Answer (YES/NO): NO